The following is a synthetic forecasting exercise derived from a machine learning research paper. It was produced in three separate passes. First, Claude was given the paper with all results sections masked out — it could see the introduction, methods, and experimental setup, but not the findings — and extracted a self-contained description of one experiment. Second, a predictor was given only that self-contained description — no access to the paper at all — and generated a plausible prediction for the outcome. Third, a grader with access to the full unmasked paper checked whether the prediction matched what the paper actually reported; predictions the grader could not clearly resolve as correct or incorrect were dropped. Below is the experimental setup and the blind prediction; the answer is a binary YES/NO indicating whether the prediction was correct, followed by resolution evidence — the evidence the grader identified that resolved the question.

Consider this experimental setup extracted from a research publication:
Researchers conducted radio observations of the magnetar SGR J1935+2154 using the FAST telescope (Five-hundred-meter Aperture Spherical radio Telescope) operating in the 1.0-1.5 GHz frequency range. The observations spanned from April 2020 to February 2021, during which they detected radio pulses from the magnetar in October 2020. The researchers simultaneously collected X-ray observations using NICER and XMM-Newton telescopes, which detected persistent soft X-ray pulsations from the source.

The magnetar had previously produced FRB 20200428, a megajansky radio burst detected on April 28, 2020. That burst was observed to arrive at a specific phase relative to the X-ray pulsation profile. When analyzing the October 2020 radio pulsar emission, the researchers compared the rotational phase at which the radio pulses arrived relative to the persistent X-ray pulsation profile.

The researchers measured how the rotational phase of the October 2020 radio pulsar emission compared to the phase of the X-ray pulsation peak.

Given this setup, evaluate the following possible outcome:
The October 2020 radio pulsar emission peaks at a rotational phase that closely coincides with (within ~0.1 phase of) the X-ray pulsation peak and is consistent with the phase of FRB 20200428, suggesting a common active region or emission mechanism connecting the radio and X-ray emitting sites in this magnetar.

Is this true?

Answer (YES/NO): NO